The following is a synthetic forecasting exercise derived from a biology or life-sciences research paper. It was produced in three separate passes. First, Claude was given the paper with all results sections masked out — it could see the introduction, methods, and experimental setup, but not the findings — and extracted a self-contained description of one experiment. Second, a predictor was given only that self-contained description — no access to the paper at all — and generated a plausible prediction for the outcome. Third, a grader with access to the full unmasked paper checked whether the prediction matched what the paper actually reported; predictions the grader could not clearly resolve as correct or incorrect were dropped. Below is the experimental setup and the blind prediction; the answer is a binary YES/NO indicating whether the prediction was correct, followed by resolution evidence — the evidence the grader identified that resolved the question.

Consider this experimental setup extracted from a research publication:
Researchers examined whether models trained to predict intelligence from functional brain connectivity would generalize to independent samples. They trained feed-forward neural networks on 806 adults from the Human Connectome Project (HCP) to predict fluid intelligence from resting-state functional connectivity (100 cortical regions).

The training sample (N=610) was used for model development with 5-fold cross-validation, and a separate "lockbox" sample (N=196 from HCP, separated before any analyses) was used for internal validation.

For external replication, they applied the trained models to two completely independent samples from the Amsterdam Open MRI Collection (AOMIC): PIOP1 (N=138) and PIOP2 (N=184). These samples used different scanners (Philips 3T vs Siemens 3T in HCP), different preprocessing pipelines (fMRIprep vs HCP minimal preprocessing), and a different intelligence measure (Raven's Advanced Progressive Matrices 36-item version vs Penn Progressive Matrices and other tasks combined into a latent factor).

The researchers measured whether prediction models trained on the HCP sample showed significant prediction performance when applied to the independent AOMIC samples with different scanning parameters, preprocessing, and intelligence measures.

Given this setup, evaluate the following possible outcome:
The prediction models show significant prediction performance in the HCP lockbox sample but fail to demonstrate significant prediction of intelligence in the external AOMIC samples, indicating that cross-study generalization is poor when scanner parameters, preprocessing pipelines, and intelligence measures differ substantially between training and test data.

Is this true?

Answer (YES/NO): NO